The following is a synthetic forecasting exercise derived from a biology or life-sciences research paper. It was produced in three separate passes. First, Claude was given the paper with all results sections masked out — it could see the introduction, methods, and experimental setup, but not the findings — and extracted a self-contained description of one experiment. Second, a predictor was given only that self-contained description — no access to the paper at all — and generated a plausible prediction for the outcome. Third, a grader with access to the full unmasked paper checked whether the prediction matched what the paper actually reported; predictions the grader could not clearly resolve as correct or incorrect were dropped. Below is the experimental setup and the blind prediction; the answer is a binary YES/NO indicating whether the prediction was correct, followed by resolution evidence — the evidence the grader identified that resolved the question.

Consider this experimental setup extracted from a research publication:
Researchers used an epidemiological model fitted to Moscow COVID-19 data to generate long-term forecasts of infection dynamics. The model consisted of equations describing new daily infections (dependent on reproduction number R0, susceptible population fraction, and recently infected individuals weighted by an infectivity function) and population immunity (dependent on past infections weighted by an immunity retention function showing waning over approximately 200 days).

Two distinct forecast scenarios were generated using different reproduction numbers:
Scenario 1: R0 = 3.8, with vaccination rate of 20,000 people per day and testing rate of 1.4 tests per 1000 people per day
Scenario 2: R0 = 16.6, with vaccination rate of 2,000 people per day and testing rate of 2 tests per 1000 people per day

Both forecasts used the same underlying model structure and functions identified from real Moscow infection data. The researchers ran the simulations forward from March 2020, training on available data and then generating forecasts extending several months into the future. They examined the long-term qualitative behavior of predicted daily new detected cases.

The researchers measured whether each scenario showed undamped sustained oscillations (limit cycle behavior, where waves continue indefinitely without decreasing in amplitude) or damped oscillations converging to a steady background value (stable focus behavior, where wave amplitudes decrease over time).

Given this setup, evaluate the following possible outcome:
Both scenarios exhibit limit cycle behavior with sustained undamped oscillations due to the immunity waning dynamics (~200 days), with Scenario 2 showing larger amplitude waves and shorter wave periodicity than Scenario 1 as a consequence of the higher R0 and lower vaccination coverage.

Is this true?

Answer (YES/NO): NO